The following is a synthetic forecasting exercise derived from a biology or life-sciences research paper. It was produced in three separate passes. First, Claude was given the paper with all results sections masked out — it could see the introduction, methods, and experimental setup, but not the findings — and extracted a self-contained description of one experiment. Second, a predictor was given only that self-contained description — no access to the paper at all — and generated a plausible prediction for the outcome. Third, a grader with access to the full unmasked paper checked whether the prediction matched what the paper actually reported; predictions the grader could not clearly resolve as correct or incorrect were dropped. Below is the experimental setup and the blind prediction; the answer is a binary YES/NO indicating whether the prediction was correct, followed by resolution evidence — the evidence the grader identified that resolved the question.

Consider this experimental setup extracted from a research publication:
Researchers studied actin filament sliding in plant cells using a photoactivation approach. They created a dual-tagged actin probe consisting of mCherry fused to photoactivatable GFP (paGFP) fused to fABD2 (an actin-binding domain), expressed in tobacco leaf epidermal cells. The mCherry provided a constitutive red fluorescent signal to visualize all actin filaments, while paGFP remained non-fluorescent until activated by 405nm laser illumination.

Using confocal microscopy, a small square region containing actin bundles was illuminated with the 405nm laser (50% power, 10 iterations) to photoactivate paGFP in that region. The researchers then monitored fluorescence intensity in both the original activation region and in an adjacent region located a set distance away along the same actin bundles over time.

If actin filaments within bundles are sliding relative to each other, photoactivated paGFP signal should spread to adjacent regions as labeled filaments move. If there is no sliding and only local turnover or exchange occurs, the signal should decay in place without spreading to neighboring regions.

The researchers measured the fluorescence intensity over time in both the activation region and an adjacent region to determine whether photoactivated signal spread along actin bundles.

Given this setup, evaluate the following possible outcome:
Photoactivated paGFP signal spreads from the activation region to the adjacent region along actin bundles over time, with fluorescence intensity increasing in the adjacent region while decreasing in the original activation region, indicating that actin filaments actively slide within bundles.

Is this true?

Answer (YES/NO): YES